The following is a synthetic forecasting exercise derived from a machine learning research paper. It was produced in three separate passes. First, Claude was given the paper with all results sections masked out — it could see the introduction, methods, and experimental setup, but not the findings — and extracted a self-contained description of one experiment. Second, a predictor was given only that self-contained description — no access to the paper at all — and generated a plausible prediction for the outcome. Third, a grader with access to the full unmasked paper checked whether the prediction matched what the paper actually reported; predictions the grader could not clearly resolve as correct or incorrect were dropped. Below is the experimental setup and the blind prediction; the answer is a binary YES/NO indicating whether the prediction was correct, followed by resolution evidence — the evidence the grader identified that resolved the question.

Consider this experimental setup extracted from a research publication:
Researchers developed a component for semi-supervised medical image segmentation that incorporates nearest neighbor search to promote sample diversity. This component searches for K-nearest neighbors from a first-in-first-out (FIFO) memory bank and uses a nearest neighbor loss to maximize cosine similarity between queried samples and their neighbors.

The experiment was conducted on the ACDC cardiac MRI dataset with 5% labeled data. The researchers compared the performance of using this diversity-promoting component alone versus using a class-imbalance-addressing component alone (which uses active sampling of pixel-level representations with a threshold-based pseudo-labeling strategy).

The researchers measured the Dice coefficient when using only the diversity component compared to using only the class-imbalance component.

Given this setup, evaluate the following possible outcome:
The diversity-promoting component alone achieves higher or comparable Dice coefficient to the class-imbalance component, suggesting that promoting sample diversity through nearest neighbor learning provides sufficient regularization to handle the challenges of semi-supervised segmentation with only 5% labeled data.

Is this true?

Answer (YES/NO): NO